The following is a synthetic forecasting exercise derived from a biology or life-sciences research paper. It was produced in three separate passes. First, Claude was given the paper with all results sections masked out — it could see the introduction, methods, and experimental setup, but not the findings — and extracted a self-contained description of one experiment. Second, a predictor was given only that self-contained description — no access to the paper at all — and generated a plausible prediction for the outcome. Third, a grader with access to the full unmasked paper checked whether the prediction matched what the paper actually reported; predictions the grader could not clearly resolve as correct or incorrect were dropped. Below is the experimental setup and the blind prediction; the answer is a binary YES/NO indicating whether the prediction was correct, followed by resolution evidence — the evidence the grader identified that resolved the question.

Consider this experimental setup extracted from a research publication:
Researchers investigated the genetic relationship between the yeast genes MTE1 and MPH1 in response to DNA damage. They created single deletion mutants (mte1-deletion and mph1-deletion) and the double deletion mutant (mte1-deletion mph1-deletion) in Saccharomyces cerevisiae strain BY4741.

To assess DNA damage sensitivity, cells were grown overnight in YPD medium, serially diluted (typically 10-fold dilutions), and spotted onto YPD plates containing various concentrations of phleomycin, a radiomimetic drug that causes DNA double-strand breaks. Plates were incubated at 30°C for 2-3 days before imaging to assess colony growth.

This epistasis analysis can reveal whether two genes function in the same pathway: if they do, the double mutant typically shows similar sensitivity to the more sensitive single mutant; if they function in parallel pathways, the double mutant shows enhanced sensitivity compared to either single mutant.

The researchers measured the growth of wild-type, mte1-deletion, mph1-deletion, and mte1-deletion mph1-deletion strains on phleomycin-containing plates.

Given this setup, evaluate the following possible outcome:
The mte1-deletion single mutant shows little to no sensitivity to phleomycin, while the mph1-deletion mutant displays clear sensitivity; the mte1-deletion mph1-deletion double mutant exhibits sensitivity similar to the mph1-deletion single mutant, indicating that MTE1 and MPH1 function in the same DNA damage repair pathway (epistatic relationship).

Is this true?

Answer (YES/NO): NO